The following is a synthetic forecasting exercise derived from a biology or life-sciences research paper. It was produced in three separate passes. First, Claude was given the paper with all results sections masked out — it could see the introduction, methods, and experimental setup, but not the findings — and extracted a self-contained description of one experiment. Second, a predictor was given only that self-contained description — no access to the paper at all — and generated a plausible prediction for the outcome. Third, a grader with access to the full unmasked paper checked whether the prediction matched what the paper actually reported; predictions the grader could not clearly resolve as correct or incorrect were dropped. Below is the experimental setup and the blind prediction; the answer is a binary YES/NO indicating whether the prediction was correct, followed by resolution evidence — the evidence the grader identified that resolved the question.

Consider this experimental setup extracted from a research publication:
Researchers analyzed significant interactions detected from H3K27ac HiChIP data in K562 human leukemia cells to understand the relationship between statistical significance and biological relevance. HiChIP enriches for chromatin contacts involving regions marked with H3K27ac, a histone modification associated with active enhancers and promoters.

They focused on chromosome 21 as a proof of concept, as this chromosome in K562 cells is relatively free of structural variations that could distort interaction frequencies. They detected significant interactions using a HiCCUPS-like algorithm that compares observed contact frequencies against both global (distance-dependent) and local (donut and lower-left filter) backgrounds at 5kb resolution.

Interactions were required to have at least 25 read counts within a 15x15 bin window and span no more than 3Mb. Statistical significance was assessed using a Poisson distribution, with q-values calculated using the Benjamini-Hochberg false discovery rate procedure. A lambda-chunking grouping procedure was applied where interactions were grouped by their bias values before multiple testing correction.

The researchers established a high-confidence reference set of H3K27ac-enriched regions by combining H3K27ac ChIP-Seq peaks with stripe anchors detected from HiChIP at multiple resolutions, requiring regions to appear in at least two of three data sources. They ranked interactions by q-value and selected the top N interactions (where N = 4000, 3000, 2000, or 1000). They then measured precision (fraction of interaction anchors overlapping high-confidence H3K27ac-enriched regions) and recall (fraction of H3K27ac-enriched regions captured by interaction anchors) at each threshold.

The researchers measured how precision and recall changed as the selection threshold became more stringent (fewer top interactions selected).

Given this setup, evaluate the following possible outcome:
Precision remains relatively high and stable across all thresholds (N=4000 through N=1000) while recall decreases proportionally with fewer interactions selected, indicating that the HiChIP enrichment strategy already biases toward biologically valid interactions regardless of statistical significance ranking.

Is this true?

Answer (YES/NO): NO